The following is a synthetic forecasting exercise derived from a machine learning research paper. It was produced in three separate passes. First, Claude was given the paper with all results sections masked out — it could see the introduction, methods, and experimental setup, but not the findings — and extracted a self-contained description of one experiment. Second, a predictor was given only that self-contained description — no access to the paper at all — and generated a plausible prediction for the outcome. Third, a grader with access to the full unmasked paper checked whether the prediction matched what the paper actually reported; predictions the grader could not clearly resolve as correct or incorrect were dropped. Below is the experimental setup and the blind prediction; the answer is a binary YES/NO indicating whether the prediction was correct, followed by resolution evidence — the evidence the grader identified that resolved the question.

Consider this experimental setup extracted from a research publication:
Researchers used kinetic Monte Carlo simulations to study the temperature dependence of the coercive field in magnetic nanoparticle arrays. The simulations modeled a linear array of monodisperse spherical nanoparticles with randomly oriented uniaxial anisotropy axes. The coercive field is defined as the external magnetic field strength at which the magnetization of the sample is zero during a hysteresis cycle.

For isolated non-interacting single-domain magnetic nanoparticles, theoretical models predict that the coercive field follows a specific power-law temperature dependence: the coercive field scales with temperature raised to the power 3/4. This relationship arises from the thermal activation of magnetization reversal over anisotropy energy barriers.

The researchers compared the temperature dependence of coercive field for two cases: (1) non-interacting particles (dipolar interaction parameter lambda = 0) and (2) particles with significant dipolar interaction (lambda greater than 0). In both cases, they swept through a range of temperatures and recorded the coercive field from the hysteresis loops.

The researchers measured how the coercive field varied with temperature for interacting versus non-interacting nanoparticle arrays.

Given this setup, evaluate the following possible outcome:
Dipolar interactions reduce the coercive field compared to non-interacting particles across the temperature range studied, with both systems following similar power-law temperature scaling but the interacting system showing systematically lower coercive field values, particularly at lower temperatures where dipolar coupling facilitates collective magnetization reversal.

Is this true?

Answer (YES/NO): NO